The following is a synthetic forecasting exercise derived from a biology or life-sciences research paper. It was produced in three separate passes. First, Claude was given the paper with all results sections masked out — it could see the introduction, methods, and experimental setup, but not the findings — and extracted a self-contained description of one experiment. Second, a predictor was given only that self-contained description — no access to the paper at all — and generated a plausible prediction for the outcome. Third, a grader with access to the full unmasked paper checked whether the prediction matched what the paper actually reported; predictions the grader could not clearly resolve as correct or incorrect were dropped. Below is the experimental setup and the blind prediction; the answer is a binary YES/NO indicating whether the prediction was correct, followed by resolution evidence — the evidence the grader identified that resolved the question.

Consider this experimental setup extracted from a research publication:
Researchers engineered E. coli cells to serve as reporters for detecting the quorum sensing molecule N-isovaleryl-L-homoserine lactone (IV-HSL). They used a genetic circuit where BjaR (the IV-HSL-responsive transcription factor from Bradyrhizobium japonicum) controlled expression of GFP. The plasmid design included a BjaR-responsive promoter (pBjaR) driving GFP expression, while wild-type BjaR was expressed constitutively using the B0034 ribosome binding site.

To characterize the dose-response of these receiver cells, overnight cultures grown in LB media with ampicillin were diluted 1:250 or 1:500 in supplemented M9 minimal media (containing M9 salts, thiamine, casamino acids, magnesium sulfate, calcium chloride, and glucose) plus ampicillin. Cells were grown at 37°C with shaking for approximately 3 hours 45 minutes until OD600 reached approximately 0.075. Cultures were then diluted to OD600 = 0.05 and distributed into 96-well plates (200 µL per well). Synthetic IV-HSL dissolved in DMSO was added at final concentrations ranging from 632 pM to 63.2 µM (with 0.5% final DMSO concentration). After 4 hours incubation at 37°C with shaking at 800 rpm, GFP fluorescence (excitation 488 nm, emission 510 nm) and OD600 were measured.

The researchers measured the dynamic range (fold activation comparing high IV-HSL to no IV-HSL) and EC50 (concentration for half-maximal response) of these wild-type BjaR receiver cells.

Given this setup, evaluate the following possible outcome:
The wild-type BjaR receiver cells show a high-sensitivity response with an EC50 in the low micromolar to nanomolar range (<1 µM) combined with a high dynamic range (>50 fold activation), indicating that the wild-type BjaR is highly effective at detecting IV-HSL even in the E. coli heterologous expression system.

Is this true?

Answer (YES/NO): NO